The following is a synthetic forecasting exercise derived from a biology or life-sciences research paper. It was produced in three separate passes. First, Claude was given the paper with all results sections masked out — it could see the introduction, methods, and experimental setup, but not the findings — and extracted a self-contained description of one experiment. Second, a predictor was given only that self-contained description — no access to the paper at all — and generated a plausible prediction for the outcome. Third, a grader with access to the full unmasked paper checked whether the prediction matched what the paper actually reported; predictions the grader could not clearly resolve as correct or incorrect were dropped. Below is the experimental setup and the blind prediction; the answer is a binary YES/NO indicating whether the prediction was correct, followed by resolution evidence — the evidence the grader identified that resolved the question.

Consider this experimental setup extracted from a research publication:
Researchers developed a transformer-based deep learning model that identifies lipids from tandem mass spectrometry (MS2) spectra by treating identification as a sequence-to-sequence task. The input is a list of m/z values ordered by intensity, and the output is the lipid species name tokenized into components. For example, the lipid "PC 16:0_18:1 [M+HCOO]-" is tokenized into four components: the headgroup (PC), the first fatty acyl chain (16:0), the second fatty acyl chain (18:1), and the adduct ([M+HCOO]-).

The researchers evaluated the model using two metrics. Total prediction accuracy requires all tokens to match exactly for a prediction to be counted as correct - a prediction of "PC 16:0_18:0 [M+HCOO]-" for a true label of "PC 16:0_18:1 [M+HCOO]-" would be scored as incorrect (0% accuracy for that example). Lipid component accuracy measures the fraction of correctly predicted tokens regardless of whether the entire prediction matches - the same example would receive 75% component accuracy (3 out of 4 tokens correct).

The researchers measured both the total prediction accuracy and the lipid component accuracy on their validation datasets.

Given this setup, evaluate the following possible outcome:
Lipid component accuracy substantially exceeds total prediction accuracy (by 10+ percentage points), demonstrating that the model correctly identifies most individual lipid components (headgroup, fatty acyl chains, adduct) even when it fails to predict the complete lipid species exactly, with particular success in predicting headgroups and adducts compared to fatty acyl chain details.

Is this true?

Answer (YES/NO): YES